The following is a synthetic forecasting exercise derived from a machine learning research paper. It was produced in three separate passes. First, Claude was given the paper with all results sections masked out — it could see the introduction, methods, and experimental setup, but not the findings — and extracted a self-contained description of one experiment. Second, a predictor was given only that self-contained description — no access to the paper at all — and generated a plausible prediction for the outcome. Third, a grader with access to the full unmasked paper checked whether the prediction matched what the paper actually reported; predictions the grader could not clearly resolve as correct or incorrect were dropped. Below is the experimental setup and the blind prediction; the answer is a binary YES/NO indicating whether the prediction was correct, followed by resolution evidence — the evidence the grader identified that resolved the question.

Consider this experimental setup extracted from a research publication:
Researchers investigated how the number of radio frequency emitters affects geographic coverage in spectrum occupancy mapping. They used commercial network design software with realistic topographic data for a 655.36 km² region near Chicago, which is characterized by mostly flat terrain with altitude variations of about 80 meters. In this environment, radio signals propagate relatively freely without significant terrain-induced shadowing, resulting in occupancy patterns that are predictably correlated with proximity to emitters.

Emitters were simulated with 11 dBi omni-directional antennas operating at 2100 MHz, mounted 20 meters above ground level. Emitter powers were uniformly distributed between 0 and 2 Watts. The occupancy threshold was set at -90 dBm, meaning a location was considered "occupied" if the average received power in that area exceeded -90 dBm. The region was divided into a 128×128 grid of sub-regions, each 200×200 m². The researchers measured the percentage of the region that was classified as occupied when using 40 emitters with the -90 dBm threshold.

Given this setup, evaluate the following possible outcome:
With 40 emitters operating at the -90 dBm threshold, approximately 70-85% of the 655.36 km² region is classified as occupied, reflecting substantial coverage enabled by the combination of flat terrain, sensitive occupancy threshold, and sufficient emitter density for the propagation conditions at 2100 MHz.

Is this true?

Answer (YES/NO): NO